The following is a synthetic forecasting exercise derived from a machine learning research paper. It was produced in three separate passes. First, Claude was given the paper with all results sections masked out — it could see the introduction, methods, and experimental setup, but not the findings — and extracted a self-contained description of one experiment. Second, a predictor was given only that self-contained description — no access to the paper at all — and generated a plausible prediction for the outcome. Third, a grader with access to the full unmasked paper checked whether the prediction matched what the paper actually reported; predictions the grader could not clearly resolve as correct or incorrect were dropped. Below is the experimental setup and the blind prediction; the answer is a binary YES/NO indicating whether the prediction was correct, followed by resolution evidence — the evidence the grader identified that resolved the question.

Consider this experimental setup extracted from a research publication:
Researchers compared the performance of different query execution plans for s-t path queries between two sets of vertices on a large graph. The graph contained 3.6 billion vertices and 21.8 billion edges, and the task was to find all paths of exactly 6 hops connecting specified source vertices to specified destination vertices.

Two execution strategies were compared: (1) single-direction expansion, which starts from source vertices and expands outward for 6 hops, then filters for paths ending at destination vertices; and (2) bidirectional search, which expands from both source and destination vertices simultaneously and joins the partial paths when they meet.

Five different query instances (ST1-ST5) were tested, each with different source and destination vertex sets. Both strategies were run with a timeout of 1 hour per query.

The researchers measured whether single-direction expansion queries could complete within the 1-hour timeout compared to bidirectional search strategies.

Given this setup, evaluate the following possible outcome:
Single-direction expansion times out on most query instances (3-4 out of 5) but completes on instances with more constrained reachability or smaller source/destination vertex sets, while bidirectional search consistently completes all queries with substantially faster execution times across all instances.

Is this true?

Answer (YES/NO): NO